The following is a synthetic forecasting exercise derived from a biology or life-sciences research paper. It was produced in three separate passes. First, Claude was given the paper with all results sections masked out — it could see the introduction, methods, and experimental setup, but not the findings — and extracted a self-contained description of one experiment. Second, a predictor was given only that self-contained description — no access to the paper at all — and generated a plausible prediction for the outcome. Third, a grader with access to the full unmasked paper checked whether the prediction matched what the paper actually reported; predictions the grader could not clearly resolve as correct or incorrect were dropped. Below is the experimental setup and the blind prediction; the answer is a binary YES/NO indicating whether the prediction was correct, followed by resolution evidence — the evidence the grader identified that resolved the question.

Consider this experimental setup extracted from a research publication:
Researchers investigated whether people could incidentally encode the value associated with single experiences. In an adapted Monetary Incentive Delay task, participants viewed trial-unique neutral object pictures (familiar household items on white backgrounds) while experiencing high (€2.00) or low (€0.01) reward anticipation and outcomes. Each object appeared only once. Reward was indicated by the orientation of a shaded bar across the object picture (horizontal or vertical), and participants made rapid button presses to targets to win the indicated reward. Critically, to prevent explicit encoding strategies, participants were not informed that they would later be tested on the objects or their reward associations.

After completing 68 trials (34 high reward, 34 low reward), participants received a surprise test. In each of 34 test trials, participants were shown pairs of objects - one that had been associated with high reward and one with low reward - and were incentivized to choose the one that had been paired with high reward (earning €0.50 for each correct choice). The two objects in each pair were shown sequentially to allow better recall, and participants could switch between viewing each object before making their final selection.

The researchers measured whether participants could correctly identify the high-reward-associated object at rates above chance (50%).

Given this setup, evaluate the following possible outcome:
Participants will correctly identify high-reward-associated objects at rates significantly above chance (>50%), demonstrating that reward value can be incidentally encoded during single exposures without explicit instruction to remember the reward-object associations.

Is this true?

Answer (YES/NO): YES